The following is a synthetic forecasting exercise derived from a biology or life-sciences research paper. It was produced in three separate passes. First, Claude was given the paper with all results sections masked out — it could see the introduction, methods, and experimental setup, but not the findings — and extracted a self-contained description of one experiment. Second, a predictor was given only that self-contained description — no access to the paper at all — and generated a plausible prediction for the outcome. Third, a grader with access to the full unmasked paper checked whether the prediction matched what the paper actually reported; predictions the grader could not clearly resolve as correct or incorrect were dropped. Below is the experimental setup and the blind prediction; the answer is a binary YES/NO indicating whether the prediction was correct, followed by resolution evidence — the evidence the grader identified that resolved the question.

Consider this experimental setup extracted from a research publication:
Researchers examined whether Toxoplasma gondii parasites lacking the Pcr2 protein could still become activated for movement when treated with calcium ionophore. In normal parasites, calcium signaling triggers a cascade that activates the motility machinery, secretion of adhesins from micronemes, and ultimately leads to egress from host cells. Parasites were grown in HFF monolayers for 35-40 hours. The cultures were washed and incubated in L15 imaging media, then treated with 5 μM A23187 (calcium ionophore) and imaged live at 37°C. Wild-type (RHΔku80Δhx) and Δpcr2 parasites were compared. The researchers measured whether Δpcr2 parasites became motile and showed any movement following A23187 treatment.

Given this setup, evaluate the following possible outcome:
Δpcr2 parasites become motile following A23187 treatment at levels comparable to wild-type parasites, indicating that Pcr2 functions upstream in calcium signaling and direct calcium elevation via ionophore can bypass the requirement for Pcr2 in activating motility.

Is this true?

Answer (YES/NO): NO